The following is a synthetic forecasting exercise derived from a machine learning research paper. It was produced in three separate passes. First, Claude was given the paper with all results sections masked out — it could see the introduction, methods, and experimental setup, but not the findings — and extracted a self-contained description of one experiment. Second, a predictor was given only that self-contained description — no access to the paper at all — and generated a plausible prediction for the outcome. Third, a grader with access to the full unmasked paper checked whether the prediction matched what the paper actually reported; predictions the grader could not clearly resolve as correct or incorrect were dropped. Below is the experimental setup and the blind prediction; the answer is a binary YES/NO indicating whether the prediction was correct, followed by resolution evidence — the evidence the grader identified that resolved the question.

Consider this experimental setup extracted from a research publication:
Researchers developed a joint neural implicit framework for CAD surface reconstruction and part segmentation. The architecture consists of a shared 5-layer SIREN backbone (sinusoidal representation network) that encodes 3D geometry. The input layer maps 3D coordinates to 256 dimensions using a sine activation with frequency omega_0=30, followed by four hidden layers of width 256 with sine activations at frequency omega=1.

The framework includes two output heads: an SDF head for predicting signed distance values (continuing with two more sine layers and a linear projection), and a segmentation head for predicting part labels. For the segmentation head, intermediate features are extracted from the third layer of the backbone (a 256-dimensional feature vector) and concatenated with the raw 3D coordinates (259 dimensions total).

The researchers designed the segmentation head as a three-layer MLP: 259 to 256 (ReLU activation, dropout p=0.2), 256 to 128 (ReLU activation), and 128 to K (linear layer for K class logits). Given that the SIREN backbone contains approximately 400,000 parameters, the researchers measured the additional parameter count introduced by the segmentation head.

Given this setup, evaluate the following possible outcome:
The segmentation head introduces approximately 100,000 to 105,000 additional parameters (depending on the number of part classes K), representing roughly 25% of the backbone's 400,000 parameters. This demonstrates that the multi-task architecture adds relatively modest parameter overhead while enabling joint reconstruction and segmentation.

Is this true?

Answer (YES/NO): YES